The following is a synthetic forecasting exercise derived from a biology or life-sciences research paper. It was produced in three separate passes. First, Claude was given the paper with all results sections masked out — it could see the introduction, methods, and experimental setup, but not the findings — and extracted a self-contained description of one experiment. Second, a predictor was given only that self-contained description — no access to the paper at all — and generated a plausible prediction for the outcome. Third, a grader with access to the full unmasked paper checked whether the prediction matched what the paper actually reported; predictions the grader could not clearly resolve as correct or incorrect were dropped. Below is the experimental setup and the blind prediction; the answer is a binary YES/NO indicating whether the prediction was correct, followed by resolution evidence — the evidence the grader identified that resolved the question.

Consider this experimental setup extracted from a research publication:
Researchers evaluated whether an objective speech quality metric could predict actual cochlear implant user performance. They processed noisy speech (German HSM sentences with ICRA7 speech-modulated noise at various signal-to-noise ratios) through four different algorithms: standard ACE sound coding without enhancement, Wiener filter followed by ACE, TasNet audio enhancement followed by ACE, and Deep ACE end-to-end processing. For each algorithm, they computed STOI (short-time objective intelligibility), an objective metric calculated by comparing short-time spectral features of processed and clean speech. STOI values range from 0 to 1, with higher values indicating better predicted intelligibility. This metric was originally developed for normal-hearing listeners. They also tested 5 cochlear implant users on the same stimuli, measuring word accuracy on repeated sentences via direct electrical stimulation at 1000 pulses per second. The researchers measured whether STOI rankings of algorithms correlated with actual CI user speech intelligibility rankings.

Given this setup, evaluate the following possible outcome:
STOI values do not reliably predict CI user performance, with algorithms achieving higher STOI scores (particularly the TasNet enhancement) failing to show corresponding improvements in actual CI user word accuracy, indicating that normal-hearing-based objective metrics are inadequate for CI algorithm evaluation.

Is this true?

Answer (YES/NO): YES